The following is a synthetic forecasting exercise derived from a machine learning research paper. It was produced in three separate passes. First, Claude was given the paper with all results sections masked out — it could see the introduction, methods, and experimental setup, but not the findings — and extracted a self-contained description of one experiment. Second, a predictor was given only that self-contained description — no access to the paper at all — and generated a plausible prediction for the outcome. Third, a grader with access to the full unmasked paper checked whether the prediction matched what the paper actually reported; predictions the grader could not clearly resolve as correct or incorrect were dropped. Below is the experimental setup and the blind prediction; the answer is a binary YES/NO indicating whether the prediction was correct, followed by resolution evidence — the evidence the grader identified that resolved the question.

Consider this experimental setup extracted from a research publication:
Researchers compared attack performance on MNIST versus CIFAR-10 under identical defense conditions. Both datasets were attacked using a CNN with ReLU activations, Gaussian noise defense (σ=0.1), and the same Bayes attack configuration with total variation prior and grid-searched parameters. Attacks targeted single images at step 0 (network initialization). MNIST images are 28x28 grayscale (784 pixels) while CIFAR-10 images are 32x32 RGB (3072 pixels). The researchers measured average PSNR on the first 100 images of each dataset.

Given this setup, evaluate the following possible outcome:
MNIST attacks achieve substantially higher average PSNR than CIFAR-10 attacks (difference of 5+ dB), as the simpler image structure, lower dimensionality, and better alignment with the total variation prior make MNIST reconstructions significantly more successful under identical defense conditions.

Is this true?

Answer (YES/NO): NO